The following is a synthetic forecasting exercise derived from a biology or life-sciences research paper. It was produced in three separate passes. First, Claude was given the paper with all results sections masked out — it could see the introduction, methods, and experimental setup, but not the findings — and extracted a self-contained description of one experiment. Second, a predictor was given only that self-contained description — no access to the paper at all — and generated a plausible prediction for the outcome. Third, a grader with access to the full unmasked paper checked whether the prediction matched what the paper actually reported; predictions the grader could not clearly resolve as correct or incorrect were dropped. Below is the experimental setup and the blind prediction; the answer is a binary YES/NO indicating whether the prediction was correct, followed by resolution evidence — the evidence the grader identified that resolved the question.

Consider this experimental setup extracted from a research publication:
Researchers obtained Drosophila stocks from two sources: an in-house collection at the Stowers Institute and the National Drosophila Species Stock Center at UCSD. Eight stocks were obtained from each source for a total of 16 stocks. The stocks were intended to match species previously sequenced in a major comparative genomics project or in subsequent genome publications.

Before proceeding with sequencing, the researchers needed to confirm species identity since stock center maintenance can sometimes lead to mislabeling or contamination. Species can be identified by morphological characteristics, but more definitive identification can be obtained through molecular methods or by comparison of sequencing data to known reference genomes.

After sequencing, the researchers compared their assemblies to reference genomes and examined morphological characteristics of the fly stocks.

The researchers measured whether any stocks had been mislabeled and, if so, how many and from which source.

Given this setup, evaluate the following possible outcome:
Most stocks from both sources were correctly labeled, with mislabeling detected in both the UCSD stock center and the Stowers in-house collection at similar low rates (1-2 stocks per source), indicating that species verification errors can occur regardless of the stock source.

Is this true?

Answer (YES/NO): NO